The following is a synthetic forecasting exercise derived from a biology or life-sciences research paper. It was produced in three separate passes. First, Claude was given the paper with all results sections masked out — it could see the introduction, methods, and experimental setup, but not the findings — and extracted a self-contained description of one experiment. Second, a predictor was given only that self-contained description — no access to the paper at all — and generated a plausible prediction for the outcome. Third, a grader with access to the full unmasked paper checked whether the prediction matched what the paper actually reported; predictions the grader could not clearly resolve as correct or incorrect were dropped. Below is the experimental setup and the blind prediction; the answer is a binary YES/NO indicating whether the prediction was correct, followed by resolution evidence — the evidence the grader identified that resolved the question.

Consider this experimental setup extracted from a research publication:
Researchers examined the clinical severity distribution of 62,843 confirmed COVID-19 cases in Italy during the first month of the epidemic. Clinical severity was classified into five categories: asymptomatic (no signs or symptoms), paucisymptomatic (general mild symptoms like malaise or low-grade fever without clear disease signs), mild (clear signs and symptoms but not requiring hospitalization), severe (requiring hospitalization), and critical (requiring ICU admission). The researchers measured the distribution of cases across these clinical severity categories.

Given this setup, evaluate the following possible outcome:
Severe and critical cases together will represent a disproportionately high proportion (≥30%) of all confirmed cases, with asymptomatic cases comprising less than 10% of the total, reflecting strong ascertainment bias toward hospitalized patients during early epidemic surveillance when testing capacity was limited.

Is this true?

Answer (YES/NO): NO